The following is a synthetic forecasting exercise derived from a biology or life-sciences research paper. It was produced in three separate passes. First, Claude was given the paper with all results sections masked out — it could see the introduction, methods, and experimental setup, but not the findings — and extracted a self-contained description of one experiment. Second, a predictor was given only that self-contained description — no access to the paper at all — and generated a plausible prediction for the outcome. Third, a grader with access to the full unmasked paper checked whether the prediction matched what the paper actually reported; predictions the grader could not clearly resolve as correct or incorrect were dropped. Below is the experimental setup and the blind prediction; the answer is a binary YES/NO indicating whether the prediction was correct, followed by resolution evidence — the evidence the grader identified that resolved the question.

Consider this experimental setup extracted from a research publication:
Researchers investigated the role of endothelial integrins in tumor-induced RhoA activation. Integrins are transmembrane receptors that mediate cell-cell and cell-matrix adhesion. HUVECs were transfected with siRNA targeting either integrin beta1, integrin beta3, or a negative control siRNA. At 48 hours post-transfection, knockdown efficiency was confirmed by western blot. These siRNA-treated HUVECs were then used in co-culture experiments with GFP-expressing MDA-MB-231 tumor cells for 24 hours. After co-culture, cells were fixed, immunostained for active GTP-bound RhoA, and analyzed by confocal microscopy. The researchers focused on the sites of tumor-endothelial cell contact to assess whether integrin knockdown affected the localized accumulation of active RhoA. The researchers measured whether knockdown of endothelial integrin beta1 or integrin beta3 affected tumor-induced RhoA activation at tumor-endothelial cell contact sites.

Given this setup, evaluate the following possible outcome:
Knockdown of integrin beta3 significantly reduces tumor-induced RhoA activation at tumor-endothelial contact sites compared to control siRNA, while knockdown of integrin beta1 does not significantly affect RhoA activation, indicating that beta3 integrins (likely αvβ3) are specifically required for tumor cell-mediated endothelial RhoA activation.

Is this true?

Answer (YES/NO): NO